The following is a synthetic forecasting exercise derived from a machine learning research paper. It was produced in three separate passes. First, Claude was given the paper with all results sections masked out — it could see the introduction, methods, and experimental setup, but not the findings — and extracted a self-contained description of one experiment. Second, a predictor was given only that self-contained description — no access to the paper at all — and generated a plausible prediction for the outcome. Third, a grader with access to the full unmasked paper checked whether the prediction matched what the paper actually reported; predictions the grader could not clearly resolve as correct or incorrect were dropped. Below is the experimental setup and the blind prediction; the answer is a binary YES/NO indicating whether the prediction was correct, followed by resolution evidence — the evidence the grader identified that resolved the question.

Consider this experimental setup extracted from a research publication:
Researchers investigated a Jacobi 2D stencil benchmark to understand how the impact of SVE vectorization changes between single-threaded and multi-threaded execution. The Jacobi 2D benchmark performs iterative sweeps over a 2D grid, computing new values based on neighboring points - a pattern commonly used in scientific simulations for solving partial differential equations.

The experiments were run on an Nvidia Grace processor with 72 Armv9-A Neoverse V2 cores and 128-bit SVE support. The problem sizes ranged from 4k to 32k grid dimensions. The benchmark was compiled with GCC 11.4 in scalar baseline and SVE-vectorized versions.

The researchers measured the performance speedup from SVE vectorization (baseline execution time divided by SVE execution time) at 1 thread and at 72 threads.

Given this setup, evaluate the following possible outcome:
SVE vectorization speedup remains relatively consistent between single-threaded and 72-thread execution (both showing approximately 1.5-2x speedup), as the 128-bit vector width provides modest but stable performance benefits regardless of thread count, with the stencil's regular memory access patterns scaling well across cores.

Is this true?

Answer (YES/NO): NO